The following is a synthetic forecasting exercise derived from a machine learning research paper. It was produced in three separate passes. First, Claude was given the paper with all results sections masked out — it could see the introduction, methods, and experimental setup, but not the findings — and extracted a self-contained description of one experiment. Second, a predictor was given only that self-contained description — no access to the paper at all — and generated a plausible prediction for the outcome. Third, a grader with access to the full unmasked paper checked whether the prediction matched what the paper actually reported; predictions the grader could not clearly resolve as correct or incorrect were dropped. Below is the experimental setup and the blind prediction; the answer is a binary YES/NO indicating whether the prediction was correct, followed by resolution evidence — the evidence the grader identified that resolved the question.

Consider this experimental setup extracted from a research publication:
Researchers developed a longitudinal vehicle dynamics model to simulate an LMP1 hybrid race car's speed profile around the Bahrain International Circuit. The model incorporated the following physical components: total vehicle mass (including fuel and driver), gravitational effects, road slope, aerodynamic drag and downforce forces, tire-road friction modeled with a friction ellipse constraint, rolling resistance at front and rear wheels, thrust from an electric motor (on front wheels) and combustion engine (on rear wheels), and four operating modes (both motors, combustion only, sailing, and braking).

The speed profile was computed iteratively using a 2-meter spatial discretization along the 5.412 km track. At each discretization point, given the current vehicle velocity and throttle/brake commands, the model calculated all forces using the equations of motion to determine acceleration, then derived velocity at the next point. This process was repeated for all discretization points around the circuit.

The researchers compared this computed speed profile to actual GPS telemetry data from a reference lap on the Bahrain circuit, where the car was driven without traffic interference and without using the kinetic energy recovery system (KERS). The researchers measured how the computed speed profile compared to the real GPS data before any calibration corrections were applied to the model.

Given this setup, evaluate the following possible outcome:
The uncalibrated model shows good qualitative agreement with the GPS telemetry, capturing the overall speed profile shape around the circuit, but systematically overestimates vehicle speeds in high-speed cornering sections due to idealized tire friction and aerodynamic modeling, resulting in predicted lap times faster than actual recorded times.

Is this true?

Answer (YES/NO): NO